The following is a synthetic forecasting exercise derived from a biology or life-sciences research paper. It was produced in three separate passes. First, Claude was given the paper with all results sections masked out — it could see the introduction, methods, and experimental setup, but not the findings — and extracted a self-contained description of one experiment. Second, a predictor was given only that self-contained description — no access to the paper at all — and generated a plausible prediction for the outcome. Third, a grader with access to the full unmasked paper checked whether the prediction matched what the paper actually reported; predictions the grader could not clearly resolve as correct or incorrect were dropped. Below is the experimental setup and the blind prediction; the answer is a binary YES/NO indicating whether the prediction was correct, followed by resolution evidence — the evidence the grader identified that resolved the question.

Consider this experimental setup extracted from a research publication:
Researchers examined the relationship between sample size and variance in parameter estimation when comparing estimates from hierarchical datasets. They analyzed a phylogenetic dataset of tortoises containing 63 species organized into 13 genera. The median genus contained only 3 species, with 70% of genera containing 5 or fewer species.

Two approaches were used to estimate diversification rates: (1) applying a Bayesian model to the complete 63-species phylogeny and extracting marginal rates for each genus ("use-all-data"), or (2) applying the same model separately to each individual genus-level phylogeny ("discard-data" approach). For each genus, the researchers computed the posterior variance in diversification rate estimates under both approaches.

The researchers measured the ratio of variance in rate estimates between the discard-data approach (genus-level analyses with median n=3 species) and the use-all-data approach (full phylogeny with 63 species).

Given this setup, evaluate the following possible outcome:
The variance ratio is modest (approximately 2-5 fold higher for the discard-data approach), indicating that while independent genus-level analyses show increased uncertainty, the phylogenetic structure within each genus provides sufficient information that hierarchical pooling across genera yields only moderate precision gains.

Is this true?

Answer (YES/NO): NO